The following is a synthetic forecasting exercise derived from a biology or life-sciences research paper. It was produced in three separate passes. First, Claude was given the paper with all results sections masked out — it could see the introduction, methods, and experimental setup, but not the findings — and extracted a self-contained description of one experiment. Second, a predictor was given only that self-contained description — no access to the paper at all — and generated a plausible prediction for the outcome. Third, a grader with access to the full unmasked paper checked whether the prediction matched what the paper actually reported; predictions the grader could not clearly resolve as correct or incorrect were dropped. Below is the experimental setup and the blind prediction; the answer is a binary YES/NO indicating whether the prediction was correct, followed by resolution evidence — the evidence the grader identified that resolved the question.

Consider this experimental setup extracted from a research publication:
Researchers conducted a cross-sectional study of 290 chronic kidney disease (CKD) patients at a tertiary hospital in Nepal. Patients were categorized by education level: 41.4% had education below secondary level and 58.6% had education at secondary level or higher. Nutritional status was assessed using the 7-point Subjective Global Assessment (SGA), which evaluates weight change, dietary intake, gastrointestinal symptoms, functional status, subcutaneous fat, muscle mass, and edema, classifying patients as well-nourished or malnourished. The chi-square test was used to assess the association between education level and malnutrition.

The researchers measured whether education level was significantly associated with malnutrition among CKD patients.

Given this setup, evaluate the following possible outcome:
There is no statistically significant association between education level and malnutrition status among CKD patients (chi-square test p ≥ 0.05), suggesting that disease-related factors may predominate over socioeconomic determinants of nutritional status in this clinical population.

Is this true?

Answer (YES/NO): YES